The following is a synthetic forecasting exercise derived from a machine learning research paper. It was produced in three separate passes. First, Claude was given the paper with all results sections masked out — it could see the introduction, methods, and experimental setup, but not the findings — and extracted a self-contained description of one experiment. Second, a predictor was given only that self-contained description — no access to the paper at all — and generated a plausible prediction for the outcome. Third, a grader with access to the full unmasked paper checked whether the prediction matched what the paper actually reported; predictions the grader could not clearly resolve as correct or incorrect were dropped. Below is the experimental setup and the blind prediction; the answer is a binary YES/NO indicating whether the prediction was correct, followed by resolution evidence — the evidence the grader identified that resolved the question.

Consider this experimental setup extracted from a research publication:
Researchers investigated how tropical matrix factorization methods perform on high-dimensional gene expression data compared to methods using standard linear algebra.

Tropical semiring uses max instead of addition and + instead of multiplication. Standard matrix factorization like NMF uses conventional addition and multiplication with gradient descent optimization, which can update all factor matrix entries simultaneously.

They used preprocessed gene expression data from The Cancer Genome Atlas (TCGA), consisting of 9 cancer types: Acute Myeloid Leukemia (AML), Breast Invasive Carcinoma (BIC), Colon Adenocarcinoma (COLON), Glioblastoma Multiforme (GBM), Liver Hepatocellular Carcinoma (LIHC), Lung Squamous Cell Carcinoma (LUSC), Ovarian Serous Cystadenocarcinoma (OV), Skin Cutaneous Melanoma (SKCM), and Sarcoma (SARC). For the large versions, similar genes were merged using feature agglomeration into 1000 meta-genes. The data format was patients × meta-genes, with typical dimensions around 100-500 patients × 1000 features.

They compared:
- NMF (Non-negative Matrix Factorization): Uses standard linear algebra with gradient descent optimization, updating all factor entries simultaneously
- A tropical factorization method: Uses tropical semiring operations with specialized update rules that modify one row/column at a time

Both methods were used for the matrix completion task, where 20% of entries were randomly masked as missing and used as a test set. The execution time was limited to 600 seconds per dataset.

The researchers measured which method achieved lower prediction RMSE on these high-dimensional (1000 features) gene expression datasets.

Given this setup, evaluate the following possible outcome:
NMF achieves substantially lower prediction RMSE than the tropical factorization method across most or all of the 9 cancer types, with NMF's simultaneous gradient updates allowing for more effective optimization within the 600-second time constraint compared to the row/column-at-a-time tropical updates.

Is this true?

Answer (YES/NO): YES